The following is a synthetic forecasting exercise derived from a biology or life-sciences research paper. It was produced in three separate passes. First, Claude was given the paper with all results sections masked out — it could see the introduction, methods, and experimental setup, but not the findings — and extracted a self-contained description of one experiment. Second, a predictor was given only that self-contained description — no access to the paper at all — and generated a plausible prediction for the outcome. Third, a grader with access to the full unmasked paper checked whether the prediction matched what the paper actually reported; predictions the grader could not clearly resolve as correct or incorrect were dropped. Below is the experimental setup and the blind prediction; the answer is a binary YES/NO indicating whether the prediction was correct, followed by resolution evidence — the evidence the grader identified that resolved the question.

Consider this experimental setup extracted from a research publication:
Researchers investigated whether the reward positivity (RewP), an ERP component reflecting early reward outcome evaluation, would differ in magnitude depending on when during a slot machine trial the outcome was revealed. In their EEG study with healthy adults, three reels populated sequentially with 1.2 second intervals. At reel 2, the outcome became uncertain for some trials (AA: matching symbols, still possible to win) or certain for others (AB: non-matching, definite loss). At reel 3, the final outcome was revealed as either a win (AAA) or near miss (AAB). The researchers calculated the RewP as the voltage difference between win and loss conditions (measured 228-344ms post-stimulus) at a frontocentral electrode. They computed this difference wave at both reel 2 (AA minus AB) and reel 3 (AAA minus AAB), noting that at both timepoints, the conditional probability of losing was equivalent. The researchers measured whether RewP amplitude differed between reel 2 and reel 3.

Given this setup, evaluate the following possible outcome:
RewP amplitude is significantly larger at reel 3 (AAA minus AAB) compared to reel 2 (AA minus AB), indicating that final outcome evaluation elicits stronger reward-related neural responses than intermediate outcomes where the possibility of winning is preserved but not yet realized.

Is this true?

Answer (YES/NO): YES